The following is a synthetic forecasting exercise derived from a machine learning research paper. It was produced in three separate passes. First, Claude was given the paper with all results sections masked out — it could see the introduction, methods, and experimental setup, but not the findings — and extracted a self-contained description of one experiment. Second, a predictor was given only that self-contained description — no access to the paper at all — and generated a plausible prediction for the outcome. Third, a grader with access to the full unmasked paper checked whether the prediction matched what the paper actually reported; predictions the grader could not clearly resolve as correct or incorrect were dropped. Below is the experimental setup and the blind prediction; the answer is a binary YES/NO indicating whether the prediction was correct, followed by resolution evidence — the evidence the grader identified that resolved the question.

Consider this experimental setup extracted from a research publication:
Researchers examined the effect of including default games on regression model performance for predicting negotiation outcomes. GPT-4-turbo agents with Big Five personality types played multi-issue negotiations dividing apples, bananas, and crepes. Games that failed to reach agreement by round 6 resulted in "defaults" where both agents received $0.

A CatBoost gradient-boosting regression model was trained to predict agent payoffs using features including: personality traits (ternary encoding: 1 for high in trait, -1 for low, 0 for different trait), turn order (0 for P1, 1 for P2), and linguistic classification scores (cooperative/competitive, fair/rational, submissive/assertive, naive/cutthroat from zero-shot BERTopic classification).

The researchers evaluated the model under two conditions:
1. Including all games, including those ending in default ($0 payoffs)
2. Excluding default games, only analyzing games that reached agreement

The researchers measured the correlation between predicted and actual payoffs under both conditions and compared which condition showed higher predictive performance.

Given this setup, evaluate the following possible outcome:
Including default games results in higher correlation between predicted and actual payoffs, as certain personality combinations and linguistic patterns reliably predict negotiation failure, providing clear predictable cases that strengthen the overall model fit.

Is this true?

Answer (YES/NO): NO